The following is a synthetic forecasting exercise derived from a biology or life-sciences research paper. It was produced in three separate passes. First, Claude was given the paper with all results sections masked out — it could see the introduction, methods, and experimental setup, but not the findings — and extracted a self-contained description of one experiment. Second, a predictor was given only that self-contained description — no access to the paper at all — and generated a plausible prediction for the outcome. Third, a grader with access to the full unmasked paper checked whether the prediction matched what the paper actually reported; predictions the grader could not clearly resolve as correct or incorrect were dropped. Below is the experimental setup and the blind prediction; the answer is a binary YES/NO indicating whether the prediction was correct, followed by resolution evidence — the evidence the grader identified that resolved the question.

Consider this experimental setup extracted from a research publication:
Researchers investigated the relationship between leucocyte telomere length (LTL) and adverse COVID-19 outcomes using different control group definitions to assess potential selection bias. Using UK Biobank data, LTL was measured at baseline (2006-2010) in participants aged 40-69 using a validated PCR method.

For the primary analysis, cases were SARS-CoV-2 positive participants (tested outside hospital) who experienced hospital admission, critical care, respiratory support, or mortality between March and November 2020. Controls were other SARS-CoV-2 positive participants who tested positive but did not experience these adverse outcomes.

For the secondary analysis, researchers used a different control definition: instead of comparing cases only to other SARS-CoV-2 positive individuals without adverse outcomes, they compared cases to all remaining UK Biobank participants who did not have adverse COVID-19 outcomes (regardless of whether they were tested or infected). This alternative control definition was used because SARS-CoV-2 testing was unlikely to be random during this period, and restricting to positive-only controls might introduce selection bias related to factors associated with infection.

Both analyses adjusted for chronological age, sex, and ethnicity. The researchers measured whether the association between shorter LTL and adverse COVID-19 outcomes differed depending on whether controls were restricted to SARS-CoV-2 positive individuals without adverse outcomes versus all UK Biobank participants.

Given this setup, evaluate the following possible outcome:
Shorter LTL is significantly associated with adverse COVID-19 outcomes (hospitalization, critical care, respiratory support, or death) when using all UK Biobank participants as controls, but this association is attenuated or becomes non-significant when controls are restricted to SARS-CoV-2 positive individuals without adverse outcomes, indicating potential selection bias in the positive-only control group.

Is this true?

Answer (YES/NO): NO